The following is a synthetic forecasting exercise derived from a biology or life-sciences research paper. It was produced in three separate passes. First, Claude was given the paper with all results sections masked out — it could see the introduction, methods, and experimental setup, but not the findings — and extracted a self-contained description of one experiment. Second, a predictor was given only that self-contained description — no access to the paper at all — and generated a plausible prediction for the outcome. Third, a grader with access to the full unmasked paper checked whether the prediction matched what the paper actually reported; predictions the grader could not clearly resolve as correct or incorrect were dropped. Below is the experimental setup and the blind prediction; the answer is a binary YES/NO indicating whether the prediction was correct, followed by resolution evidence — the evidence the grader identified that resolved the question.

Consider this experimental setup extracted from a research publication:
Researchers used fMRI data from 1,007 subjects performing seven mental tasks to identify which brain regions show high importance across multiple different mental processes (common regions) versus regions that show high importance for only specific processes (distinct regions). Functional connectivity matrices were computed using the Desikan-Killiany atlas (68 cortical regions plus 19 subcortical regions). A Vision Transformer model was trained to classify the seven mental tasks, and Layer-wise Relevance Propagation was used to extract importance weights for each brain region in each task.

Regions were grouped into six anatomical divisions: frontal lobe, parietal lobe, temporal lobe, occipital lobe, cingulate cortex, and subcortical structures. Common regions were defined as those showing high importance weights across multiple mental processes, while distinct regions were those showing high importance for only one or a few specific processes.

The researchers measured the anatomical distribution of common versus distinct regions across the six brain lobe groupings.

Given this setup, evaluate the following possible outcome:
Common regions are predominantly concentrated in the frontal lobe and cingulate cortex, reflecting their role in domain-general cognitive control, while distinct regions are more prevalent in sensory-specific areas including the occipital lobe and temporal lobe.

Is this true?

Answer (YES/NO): NO